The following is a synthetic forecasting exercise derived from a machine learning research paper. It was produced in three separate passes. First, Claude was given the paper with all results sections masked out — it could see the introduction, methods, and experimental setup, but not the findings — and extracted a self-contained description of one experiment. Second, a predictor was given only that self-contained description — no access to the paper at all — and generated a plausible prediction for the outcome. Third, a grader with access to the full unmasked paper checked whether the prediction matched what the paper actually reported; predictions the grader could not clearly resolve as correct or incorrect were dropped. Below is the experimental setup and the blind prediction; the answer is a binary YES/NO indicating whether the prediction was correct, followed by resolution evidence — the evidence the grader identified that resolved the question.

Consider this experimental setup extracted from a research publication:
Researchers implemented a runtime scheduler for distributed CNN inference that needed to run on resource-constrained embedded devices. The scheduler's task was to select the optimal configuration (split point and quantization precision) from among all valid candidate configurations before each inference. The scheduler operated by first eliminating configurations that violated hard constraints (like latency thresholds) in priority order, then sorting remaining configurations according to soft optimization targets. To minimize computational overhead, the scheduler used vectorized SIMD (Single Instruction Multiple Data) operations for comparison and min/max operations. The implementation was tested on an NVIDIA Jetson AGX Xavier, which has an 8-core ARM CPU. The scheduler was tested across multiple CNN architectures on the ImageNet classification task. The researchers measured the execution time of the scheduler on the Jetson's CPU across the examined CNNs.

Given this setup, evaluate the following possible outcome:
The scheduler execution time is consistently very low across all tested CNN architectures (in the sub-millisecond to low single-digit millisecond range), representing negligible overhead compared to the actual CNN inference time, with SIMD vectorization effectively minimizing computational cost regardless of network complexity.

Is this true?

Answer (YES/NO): NO